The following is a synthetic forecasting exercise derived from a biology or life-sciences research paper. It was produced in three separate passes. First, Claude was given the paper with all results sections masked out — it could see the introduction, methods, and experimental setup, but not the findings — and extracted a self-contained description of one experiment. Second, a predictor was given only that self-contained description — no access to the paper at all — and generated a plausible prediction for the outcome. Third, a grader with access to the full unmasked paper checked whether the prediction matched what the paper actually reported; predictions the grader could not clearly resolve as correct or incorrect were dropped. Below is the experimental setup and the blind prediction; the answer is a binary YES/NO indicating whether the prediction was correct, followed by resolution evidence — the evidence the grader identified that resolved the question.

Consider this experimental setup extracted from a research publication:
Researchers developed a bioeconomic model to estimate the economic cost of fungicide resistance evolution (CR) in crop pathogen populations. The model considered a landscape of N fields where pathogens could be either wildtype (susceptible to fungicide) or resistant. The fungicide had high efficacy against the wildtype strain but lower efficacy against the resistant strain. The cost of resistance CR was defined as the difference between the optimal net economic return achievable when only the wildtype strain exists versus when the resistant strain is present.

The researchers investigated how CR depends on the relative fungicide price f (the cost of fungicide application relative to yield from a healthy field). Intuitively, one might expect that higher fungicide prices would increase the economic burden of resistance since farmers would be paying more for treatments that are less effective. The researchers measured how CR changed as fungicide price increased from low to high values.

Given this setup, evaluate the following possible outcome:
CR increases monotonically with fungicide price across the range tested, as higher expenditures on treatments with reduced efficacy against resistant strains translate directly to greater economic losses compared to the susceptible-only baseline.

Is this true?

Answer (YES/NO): NO